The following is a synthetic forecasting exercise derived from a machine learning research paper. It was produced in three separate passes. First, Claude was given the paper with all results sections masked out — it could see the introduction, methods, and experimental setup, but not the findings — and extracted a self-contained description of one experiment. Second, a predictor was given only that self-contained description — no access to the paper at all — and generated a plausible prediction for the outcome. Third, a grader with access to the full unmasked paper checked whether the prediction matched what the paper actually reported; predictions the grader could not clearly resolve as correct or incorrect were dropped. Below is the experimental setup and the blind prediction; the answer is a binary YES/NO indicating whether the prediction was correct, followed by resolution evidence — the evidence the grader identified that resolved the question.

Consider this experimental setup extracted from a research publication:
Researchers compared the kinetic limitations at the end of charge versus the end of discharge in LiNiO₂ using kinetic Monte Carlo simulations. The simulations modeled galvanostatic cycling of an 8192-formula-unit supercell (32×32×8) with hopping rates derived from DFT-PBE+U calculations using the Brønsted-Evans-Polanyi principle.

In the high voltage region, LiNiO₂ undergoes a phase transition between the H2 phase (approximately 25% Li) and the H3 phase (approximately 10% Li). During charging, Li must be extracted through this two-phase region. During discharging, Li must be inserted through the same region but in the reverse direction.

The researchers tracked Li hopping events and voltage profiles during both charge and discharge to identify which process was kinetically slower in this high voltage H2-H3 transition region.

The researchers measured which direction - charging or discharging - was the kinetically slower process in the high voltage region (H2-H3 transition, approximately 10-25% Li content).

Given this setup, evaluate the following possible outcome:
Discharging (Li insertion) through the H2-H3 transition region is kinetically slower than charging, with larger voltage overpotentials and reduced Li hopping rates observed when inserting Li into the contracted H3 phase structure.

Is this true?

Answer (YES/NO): NO